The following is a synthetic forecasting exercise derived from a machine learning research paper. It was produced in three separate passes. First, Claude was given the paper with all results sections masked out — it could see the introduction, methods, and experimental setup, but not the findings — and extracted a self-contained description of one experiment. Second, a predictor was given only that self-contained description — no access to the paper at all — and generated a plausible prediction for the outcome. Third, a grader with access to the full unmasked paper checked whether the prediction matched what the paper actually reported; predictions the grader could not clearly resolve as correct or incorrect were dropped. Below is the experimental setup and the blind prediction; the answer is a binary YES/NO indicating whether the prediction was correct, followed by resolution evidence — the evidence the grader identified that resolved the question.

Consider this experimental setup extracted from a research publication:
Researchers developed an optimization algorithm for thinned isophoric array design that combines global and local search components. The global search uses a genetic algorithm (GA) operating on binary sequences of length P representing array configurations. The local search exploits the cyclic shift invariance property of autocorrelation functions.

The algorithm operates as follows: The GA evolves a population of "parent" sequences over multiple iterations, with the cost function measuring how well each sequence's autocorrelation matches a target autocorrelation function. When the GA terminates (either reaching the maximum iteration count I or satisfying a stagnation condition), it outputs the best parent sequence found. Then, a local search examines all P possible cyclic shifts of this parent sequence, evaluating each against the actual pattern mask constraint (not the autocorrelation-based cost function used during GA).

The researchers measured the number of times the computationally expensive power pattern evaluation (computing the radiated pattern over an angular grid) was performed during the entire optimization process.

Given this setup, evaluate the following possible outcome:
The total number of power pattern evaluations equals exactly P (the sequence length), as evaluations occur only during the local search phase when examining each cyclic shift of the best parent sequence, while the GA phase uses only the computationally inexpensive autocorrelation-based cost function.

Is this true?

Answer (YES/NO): YES